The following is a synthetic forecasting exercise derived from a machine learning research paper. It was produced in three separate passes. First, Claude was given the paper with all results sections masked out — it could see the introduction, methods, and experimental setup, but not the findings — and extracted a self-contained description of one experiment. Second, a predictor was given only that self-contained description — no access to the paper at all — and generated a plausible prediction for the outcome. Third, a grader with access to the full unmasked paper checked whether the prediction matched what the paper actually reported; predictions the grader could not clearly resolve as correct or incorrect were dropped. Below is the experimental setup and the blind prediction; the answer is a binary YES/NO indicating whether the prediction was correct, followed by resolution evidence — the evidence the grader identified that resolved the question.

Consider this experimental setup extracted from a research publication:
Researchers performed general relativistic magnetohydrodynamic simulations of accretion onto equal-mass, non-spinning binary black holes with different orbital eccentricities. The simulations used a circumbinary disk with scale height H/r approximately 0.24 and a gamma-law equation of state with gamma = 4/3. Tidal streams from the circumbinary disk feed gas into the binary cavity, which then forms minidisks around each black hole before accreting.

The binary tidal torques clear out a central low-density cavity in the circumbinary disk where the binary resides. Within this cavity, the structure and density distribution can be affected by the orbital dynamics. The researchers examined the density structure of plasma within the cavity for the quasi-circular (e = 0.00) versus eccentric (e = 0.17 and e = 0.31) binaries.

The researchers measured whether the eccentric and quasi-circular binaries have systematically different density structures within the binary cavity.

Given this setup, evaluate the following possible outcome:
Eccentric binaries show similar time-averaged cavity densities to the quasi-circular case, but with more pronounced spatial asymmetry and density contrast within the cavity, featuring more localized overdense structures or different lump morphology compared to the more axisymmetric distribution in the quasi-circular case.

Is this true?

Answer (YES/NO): NO